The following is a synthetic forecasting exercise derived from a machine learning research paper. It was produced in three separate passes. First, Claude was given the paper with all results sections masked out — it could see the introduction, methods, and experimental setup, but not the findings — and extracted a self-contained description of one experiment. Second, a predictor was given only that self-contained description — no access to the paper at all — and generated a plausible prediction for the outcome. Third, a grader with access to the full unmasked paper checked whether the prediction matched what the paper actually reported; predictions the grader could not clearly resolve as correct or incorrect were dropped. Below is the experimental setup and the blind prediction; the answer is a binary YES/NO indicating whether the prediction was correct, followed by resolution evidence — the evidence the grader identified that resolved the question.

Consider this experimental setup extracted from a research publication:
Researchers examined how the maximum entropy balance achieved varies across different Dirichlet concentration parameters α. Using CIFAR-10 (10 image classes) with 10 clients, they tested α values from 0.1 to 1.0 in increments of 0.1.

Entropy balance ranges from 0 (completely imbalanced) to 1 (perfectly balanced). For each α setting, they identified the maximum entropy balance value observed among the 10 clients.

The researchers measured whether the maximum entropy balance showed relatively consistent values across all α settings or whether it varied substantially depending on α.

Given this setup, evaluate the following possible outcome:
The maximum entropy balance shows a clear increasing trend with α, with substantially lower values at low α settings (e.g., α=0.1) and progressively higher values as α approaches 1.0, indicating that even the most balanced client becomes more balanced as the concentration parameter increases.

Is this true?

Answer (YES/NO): NO